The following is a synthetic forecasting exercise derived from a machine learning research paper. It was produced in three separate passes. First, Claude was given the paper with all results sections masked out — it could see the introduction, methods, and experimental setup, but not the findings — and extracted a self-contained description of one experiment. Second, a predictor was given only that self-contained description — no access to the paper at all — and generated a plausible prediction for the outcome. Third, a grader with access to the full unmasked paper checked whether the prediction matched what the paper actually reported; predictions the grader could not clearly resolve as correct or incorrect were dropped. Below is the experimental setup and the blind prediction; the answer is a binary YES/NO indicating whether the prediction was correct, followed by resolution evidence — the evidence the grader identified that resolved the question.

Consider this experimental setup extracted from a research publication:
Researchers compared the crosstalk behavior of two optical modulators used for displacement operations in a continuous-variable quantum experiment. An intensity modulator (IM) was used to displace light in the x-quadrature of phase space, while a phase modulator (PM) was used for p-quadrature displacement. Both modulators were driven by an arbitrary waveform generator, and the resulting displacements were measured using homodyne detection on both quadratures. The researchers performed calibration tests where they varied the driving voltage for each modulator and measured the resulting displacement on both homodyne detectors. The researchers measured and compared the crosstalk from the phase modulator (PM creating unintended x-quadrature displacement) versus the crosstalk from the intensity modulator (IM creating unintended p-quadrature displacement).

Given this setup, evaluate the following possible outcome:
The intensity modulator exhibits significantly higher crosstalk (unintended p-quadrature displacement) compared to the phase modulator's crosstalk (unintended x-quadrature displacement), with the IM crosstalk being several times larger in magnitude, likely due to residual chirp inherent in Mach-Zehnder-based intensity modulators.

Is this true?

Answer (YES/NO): NO